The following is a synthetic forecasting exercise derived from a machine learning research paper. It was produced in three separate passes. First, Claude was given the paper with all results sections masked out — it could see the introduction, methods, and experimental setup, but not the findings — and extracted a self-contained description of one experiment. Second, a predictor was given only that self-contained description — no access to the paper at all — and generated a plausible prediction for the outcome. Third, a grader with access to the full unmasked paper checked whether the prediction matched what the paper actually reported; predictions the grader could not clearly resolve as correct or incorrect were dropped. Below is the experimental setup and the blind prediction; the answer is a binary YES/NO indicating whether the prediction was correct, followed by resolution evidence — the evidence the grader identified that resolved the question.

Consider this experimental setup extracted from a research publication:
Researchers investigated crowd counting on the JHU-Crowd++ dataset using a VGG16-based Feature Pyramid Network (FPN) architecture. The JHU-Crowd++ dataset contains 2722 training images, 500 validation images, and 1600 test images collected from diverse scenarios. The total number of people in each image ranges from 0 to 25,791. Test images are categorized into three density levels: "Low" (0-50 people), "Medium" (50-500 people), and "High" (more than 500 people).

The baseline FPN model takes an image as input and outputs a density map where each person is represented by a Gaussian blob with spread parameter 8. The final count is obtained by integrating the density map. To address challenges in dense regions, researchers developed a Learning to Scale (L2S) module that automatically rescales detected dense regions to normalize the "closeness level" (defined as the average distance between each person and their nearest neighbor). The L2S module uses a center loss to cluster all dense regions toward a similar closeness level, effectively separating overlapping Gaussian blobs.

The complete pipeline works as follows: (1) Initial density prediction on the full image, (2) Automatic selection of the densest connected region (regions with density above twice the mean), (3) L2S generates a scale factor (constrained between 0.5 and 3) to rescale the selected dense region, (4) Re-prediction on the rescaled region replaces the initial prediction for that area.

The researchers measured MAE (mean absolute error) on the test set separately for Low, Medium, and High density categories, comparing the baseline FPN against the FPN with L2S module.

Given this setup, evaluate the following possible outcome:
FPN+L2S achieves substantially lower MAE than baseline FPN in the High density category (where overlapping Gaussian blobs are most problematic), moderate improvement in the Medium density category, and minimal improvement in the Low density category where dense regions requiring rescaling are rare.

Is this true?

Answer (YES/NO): NO